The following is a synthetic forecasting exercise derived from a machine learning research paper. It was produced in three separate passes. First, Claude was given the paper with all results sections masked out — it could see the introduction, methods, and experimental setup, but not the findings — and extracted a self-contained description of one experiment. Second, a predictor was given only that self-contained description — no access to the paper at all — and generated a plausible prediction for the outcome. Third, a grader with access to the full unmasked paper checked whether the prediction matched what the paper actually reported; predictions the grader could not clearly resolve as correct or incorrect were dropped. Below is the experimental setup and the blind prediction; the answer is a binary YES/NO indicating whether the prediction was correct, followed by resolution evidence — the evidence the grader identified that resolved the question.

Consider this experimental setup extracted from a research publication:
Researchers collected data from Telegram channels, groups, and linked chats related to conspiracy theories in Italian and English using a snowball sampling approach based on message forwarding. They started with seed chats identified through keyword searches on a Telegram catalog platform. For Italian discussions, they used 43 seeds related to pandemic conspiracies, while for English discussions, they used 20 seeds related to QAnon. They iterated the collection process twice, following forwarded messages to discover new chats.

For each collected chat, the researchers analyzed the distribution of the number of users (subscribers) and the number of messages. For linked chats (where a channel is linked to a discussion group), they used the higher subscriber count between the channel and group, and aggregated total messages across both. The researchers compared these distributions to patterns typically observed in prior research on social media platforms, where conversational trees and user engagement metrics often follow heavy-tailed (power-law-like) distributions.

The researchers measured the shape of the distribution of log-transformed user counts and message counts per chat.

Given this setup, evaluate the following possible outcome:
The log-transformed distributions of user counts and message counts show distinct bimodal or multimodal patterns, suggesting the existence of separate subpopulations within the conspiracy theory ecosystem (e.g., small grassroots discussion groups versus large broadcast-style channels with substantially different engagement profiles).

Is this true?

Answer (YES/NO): NO